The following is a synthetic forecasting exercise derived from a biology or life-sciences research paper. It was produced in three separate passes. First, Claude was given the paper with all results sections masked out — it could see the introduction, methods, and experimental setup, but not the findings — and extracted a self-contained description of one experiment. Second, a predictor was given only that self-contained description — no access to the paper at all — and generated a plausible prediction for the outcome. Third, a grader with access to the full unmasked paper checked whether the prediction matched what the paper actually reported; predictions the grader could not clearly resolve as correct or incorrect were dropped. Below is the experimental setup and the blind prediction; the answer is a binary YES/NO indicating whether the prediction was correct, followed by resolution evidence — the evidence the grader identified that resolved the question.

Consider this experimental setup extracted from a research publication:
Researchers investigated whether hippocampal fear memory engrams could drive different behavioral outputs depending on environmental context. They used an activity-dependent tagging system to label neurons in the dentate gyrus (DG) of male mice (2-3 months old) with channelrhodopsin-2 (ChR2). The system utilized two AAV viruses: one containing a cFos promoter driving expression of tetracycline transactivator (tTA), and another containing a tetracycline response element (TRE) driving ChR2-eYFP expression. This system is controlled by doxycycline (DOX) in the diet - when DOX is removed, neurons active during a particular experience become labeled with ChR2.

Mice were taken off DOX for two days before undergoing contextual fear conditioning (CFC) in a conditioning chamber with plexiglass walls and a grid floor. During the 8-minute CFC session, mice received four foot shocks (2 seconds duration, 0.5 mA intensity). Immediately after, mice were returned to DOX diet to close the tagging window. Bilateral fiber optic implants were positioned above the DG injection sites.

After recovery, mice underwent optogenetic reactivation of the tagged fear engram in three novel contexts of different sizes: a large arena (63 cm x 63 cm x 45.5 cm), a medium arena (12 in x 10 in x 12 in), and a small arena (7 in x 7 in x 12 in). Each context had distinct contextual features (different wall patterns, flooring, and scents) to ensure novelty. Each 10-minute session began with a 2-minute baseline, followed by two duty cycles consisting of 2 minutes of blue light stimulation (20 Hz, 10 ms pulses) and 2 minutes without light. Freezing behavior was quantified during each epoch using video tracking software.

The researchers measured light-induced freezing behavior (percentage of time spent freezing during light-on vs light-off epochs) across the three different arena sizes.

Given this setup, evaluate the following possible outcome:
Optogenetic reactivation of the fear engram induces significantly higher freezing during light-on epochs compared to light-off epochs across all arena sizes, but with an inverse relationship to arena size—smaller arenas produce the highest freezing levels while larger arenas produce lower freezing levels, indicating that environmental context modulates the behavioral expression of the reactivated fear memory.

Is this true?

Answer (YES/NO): NO